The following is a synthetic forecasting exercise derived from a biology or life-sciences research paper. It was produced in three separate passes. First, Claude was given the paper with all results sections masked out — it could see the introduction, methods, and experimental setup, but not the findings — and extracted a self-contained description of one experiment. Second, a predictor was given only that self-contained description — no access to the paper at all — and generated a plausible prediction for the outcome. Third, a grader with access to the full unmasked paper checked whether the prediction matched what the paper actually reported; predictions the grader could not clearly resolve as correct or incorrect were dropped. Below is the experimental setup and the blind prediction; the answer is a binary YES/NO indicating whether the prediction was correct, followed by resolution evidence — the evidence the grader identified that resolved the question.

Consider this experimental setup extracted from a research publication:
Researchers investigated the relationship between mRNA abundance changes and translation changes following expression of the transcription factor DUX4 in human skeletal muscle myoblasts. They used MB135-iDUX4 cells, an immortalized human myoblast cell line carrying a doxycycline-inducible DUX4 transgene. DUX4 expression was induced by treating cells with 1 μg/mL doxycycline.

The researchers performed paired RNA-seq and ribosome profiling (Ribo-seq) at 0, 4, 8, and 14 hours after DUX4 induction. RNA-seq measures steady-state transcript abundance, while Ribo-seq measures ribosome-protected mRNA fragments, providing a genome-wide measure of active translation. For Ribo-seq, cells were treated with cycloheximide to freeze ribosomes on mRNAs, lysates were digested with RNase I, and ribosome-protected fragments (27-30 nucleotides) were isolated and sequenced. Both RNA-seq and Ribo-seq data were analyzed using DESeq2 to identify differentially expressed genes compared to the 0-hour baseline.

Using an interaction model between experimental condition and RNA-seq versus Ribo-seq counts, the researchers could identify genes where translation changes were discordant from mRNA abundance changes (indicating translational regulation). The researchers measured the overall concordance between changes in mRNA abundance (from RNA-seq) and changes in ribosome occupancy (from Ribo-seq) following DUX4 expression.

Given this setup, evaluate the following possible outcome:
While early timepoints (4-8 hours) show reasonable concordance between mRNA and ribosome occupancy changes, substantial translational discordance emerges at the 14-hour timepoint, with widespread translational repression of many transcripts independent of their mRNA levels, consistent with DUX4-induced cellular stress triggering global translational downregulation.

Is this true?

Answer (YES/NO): NO